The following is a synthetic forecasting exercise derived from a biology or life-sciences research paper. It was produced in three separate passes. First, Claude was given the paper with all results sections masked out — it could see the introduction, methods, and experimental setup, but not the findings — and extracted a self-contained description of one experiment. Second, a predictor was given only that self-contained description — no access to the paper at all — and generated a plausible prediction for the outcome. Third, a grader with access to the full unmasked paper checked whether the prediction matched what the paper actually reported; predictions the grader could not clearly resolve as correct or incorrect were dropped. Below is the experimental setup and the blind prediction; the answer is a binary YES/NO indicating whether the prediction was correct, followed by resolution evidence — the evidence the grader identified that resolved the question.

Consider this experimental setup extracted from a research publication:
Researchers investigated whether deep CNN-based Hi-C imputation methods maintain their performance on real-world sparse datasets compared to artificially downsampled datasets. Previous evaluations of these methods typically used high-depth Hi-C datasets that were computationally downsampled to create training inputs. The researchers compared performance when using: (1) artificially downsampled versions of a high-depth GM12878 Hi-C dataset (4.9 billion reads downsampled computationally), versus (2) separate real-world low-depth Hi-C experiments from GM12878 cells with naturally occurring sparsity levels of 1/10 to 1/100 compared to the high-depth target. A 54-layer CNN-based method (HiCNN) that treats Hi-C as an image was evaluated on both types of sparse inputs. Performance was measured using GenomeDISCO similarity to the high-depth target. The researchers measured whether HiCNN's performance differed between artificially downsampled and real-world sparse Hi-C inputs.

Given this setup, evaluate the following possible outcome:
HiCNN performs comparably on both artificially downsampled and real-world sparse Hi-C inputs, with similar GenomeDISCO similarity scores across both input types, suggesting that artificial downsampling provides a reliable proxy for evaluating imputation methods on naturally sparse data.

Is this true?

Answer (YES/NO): NO